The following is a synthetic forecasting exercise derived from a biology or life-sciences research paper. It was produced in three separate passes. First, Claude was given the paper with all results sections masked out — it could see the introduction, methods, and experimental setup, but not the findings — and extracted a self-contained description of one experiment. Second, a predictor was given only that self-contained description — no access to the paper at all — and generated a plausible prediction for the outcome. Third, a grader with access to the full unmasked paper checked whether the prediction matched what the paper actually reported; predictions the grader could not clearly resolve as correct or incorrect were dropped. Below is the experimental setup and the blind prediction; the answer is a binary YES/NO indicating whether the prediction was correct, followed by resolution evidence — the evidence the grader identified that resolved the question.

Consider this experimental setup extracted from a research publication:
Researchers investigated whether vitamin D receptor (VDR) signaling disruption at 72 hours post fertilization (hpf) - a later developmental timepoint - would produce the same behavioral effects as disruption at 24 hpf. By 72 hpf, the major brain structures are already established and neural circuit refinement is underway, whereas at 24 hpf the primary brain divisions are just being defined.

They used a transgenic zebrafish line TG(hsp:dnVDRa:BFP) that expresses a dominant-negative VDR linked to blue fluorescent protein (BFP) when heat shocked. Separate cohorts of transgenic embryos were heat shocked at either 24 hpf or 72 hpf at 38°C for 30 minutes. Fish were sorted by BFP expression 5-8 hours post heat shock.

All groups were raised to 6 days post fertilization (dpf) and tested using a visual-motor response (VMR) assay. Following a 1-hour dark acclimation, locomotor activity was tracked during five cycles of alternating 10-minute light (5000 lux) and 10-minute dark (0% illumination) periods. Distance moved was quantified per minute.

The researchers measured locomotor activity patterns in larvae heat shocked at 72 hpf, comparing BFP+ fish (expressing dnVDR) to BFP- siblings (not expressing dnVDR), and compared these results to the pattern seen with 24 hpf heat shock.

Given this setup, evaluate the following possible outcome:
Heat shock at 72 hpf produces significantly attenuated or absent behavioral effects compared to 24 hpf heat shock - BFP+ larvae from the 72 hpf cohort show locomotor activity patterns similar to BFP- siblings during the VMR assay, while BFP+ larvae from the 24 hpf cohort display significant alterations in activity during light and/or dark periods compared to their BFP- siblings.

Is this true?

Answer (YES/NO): NO